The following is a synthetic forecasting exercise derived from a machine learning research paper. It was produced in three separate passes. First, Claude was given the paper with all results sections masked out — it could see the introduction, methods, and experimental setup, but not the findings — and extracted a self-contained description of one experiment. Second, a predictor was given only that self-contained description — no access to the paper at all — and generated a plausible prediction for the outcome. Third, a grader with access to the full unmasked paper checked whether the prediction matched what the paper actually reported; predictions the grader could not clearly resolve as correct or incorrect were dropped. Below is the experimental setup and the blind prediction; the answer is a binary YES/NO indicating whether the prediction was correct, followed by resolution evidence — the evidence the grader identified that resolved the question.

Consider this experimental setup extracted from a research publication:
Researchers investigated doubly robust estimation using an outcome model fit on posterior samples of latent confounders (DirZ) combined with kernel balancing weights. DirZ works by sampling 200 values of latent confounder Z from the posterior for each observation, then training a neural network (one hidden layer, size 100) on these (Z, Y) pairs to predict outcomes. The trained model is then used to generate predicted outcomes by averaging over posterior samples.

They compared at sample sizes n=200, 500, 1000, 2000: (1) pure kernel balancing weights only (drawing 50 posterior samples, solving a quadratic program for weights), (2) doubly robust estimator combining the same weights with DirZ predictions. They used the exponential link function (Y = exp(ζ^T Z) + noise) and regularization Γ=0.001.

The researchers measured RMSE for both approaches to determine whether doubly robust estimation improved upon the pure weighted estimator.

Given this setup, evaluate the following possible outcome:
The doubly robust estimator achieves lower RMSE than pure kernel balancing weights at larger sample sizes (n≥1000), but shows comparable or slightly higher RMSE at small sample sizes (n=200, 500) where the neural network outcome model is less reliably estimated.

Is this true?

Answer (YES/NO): NO